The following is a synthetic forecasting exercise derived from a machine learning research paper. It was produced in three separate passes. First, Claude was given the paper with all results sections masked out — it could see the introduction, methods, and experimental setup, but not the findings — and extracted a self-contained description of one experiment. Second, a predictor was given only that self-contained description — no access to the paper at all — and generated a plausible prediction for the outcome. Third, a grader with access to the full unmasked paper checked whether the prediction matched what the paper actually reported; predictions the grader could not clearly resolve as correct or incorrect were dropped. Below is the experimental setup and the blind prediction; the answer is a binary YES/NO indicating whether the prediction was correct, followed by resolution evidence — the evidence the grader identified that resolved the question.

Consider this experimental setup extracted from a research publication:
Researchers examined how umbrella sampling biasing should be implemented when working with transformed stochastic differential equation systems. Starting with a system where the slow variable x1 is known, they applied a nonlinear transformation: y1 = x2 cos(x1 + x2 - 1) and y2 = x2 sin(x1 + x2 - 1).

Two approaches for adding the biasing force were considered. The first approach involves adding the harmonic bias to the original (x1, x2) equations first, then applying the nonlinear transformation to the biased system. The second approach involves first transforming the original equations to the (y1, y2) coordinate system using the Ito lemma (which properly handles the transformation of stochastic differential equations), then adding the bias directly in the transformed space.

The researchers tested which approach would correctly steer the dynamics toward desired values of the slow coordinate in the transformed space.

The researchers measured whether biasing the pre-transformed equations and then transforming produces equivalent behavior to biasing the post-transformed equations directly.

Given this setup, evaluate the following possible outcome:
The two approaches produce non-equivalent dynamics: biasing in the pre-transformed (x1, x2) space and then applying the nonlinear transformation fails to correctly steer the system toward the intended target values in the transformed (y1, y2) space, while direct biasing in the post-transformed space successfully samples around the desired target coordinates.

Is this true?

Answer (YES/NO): YES